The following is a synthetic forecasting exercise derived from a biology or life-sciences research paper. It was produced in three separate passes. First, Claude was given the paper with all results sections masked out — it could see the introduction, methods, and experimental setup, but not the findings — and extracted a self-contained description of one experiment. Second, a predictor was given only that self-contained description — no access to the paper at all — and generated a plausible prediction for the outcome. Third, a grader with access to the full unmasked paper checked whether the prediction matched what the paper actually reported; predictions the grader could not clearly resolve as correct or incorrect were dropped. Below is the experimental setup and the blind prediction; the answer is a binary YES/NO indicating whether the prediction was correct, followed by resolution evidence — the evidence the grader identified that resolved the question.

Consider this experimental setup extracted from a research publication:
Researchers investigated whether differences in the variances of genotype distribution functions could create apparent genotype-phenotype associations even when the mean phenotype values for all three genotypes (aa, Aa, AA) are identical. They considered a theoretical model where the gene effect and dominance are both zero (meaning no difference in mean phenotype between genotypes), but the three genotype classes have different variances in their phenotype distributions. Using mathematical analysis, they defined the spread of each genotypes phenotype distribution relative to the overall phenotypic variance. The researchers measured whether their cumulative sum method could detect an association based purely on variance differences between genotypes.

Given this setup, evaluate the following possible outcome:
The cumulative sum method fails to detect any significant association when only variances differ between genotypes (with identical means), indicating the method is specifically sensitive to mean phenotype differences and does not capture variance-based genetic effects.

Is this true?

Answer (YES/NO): NO